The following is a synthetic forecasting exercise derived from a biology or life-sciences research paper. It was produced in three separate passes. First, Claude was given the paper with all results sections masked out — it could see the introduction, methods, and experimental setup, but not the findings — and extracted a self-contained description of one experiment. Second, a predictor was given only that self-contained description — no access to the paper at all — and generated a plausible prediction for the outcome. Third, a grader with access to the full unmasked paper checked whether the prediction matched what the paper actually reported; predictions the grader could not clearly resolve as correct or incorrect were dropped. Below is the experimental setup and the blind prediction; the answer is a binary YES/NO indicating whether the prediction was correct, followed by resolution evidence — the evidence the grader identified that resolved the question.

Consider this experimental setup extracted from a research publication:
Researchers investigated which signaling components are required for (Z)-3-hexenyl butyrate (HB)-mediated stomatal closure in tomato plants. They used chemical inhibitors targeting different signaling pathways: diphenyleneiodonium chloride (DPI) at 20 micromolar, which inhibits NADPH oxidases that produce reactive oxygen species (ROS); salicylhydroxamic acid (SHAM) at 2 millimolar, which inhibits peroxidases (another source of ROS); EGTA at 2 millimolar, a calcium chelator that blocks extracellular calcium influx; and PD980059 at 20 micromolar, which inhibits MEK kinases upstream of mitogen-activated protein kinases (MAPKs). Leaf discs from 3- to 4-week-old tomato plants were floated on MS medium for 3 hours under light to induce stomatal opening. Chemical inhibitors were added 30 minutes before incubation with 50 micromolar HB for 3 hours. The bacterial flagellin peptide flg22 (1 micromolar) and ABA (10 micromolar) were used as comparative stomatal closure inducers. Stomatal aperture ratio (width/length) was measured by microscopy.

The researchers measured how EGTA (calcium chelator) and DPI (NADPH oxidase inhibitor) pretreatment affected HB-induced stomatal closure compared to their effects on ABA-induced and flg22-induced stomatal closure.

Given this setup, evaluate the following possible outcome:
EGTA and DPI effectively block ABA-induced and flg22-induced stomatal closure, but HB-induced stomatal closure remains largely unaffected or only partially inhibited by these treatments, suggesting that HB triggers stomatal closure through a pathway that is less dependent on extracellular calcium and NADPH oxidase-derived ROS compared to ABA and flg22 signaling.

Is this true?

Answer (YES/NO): NO